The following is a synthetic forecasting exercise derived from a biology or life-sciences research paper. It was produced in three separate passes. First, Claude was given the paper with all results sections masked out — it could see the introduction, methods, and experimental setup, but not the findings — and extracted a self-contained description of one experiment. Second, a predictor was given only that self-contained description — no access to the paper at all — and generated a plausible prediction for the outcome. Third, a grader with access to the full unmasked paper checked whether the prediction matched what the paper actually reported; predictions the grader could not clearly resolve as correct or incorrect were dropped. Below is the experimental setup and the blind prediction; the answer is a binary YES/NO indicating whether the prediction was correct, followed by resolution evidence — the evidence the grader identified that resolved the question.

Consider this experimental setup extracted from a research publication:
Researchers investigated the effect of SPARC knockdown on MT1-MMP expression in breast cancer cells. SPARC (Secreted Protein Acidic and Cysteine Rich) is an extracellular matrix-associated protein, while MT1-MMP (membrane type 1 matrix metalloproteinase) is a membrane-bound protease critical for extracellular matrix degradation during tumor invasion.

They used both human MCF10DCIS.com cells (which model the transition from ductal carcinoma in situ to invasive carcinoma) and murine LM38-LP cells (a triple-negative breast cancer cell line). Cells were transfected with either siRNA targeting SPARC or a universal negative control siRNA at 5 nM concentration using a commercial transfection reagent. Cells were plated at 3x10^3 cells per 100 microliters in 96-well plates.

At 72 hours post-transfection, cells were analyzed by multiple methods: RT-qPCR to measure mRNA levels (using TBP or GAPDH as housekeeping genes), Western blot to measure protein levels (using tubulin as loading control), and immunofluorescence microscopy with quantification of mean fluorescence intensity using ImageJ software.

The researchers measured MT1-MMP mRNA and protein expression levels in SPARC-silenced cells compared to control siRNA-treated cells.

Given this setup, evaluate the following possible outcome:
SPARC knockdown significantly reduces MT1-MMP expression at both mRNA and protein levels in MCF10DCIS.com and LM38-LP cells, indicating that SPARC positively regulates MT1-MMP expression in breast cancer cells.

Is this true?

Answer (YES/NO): YES